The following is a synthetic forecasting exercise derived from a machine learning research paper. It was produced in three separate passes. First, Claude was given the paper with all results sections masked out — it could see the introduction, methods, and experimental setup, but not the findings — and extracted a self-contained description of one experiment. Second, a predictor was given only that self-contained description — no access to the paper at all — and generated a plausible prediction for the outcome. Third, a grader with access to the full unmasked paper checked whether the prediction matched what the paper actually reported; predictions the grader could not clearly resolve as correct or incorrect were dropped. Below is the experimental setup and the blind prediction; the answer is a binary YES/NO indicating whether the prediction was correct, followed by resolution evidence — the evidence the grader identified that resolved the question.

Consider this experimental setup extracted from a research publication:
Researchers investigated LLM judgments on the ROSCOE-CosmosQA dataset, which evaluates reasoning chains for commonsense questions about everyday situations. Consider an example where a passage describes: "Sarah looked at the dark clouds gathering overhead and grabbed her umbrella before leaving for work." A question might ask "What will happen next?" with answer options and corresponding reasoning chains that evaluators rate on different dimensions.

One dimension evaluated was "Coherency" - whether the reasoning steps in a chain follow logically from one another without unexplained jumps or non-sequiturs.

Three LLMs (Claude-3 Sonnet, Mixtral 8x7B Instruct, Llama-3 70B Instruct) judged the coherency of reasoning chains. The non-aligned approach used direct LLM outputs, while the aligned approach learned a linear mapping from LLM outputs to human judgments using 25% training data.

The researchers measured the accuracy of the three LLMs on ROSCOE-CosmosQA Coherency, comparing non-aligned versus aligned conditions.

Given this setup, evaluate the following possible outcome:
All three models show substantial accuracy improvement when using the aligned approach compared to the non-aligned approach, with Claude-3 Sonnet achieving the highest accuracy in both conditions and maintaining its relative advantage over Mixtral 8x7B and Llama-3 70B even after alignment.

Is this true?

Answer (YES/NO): NO